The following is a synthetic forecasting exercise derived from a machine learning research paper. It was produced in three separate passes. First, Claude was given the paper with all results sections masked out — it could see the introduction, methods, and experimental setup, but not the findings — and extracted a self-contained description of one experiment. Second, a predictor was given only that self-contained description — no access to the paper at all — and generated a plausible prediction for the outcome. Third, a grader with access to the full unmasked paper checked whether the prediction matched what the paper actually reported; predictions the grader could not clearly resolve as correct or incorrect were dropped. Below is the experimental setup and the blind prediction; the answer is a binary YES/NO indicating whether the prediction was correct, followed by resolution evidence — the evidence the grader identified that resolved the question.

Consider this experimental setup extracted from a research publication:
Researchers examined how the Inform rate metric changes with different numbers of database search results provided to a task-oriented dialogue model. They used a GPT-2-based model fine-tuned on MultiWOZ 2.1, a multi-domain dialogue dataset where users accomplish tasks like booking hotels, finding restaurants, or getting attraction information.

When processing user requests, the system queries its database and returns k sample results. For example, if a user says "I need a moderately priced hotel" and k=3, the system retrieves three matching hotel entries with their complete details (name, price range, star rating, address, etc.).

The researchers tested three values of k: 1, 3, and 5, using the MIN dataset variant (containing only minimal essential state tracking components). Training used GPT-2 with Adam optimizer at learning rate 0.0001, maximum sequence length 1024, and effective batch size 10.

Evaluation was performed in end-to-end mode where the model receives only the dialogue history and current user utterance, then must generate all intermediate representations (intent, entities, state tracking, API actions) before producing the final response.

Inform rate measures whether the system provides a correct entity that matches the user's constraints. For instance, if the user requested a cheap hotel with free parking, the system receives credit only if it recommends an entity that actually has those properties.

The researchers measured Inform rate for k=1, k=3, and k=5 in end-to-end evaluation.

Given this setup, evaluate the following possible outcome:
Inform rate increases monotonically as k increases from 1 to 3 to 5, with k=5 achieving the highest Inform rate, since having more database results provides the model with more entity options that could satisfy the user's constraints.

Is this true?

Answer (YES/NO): NO